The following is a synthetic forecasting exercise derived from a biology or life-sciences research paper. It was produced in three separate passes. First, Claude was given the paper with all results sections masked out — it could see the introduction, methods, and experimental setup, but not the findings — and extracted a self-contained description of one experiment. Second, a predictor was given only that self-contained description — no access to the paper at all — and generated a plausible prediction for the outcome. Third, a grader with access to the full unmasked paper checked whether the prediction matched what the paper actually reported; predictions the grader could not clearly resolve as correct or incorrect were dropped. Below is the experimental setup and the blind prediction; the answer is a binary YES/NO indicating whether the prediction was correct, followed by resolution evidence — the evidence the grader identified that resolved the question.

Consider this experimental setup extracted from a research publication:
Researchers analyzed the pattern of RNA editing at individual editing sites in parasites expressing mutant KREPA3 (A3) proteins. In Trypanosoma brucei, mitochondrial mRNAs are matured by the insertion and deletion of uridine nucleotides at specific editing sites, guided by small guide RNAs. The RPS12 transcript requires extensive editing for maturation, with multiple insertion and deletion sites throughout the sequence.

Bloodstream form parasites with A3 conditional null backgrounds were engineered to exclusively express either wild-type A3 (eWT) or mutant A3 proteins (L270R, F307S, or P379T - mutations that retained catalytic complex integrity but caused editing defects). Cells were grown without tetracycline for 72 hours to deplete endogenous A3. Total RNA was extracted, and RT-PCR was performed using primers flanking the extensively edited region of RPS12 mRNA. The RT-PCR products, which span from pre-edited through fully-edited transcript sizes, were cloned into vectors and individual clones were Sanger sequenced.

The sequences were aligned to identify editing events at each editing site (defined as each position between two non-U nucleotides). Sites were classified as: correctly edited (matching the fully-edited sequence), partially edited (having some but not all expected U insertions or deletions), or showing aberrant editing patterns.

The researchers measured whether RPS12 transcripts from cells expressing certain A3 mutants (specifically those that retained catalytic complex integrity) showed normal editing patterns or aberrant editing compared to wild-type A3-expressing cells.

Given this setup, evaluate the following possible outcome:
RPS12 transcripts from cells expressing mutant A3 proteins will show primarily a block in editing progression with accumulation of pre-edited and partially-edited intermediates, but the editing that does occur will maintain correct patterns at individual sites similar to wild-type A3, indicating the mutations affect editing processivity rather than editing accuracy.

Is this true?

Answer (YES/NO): NO